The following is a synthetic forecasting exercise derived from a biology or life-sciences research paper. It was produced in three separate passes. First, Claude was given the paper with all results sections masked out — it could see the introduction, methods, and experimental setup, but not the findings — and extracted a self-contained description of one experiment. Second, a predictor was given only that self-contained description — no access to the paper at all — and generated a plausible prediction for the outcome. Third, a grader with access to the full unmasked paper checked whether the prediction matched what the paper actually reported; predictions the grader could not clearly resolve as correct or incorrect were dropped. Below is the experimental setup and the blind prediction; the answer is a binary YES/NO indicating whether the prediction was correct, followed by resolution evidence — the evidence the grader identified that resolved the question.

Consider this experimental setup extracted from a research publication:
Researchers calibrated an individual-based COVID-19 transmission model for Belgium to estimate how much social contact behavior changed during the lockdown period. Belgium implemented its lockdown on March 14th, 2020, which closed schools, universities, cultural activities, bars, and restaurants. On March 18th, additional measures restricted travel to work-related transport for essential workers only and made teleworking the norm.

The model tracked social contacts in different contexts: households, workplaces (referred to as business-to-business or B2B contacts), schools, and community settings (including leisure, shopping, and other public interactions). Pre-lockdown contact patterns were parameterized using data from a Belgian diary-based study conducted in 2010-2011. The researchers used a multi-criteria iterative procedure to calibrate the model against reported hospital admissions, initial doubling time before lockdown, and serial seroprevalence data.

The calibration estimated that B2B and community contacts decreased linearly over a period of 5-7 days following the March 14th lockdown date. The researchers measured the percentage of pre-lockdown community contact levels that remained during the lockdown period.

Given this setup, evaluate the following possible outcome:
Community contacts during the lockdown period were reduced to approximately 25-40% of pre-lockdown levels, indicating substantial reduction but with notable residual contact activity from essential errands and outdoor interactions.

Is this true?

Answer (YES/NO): NO